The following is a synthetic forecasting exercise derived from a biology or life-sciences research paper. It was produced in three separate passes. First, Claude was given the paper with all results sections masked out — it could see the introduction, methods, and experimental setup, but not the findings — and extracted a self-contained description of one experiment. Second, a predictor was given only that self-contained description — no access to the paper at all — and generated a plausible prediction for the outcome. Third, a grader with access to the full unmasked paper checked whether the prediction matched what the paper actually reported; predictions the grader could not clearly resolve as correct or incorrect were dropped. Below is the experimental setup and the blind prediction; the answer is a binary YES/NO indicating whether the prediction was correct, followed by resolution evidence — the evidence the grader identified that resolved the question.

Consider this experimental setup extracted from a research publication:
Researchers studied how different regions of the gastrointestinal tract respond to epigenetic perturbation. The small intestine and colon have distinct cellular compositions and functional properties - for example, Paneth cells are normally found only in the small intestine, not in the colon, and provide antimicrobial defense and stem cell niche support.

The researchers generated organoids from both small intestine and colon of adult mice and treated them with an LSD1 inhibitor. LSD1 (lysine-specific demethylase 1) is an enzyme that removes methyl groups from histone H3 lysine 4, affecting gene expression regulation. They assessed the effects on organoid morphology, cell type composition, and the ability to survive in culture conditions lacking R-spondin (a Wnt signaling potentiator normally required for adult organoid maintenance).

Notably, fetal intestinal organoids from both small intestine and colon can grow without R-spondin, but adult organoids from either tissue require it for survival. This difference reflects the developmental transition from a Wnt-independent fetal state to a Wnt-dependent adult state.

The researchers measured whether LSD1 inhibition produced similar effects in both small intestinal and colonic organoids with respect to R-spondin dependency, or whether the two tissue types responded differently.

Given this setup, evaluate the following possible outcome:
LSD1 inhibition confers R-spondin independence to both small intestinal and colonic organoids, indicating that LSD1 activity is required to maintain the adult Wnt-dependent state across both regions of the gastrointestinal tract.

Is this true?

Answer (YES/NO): NO